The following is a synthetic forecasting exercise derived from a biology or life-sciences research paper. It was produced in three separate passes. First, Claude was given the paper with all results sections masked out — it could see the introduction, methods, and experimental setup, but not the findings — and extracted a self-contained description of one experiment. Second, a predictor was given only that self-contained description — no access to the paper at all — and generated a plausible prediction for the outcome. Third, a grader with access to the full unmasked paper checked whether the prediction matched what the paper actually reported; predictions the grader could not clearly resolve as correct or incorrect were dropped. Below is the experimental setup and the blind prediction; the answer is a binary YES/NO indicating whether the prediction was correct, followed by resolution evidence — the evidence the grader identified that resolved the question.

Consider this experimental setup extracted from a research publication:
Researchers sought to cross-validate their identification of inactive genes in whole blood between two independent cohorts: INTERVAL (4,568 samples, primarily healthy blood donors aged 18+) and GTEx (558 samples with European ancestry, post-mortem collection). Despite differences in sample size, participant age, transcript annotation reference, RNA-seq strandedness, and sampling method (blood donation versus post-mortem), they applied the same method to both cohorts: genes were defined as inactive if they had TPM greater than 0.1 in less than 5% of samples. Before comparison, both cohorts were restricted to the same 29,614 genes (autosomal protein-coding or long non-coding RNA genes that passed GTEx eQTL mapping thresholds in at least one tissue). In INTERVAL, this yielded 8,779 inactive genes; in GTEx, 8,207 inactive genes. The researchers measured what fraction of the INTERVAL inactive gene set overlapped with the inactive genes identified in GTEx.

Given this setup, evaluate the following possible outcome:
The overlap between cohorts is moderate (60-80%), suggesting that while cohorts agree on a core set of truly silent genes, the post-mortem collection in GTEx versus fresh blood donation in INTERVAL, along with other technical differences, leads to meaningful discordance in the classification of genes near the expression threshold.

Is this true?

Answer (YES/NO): YES